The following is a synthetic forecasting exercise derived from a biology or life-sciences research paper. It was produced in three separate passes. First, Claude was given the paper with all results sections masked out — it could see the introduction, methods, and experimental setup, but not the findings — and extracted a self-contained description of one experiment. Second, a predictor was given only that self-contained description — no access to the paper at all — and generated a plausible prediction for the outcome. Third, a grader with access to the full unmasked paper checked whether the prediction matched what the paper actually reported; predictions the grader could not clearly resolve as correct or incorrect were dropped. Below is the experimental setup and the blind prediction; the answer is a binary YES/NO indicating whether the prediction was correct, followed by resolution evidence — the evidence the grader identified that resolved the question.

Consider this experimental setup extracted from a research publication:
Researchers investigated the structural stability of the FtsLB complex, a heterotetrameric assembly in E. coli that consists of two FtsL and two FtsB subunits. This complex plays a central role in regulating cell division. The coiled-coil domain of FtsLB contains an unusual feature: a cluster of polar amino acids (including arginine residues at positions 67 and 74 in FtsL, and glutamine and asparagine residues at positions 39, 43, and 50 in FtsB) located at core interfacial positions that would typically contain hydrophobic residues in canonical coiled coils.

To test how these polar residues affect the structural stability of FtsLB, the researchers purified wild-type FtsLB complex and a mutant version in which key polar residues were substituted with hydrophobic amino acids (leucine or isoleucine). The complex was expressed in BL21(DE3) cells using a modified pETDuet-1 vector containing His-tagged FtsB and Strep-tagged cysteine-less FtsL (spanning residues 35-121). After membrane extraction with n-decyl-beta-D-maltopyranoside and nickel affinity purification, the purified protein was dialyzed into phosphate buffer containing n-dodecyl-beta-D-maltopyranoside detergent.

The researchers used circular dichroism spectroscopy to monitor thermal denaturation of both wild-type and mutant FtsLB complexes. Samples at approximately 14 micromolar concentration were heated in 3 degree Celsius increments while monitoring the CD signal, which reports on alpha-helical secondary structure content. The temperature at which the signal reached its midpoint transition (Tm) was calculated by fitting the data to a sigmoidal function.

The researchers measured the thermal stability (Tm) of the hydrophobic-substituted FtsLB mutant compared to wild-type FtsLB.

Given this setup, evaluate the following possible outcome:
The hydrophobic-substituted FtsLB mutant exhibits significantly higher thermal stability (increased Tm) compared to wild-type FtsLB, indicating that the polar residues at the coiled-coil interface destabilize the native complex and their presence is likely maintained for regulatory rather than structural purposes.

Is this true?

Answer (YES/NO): YES